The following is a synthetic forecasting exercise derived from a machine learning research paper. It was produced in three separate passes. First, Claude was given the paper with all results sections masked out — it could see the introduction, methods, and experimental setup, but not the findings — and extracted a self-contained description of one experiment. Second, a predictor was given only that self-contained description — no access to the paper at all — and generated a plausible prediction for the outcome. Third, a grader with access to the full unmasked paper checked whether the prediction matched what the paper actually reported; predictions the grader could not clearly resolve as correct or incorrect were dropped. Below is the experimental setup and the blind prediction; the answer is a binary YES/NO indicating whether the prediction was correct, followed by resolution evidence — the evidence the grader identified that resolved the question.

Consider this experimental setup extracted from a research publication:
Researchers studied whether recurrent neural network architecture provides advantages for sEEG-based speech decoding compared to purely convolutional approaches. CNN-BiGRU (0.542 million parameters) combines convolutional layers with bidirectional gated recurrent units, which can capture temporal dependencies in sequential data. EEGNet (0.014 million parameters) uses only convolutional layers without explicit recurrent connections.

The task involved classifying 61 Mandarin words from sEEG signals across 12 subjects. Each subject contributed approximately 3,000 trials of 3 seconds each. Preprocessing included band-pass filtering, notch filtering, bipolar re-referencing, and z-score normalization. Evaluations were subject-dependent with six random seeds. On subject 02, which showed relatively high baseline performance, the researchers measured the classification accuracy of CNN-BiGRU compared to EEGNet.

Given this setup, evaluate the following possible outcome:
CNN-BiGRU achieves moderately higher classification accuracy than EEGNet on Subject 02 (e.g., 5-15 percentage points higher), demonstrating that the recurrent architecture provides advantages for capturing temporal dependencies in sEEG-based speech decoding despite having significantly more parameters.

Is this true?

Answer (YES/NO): YES